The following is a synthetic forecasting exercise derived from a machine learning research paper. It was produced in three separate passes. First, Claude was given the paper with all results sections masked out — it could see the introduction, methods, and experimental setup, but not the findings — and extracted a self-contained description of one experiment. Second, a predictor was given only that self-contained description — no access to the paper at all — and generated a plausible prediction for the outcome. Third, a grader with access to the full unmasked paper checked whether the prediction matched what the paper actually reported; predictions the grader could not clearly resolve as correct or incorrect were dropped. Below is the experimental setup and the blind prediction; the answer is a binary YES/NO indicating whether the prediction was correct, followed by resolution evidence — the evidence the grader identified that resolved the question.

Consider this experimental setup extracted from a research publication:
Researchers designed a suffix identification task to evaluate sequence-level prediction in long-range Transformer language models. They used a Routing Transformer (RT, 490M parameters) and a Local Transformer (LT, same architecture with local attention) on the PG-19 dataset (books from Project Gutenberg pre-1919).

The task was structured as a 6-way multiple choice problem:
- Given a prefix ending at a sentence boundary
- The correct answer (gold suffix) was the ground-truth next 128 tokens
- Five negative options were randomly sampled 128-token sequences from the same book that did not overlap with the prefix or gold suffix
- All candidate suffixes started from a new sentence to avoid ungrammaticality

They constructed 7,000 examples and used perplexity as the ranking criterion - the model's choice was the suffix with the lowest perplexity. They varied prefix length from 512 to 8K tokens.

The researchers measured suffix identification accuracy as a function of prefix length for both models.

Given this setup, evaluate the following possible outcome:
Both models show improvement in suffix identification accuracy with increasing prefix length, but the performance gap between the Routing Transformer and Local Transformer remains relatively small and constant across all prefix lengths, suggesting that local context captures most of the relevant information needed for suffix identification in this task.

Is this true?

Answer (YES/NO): NO